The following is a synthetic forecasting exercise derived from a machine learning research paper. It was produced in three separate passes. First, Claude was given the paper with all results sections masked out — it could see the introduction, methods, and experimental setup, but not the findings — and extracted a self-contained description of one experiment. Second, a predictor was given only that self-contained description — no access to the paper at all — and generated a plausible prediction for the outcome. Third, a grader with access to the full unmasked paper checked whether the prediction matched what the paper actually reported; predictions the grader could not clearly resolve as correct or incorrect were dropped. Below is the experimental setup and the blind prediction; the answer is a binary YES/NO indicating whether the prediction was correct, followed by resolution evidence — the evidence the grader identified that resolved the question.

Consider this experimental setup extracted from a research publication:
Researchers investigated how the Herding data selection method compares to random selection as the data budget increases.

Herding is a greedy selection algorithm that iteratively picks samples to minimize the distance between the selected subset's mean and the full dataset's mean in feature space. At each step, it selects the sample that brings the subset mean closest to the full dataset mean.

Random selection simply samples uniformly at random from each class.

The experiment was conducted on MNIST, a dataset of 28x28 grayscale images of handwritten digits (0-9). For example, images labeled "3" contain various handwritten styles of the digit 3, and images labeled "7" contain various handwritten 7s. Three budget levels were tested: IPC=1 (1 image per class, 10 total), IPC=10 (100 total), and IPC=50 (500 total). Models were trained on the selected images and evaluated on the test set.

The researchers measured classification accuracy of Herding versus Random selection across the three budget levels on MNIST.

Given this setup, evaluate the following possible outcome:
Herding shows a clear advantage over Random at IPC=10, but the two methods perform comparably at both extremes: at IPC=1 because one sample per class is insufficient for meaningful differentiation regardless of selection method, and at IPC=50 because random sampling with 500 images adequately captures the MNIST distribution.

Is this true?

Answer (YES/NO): NO